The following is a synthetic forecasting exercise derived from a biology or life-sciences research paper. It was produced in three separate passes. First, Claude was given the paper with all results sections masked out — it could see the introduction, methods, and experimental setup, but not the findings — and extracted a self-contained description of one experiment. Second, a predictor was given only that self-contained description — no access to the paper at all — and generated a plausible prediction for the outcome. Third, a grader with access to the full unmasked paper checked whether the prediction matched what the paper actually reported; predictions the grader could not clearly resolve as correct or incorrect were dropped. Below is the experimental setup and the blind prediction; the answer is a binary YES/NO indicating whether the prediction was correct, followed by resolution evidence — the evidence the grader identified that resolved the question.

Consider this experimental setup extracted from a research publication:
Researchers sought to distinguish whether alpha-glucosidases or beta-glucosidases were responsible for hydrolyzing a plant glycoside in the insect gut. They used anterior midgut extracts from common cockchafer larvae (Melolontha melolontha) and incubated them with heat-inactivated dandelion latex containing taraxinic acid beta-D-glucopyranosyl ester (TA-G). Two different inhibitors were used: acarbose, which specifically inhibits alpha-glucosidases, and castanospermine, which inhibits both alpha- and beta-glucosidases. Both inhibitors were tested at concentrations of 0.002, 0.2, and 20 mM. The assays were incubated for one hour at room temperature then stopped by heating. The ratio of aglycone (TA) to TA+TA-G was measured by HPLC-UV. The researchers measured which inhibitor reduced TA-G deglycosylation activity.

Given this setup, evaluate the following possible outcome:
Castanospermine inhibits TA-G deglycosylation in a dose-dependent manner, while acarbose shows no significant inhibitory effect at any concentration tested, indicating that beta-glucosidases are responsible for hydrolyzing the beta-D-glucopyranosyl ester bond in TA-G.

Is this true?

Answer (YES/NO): YES